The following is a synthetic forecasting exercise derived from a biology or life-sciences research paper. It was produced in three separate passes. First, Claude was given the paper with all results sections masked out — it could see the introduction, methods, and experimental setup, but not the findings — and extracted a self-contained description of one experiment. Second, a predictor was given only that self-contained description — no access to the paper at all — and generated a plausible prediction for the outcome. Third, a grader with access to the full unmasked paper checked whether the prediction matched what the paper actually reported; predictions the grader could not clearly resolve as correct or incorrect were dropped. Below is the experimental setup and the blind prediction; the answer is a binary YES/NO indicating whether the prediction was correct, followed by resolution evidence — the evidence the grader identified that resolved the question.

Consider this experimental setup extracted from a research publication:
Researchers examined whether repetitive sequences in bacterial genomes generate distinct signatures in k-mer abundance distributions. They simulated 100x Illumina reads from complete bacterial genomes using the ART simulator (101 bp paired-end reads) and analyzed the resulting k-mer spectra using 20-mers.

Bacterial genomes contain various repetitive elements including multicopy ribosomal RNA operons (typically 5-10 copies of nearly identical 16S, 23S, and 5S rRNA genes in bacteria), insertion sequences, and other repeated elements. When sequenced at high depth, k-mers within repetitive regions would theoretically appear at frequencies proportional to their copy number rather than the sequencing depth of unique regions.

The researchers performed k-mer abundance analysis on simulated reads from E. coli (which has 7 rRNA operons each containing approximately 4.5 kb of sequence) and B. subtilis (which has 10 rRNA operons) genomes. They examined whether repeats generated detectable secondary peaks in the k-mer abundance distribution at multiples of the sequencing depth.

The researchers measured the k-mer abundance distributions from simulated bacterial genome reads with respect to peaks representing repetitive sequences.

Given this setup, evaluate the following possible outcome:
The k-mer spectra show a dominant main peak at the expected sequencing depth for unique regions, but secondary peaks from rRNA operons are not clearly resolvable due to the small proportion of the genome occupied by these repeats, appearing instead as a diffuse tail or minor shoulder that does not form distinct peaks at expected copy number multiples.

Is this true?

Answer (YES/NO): NO